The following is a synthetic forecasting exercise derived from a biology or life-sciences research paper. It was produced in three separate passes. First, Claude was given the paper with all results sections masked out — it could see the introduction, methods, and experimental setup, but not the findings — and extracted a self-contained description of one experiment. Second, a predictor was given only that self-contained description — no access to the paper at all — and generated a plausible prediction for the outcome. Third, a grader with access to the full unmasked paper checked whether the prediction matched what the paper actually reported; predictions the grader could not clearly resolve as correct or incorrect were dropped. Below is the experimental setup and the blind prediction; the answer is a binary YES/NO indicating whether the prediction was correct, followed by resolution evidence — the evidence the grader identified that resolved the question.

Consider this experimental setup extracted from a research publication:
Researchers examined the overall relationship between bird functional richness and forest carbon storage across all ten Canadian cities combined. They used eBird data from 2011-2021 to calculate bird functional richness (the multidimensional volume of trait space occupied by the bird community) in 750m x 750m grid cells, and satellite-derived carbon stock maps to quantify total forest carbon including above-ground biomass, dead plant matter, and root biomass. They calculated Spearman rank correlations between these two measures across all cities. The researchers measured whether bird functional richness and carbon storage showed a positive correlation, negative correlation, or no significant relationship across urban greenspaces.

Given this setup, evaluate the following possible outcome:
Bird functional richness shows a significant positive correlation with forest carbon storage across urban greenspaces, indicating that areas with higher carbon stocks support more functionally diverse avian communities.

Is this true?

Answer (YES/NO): YES